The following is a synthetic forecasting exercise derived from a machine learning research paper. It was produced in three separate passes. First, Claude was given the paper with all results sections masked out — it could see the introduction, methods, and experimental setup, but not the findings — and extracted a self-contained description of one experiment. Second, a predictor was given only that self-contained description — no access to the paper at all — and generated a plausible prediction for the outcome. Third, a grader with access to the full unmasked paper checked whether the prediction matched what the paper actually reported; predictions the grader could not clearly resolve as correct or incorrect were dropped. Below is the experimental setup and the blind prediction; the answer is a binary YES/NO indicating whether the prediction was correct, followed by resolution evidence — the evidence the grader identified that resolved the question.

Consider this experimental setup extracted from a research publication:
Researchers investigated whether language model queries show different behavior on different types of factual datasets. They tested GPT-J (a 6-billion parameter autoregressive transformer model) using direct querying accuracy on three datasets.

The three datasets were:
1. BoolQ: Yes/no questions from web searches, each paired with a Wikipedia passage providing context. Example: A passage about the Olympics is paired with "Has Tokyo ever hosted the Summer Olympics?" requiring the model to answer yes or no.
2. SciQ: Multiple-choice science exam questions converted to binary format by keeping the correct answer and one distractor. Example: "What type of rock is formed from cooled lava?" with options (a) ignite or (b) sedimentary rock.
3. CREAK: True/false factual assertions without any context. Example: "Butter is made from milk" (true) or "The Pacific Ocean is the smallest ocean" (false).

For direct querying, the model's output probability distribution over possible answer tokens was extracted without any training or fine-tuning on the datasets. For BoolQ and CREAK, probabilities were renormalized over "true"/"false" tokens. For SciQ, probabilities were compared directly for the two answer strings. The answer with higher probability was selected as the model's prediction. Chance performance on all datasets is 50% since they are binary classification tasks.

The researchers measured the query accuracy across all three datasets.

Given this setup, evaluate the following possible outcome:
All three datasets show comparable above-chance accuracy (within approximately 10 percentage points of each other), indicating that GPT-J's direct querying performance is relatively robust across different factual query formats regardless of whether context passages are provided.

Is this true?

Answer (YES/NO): NO